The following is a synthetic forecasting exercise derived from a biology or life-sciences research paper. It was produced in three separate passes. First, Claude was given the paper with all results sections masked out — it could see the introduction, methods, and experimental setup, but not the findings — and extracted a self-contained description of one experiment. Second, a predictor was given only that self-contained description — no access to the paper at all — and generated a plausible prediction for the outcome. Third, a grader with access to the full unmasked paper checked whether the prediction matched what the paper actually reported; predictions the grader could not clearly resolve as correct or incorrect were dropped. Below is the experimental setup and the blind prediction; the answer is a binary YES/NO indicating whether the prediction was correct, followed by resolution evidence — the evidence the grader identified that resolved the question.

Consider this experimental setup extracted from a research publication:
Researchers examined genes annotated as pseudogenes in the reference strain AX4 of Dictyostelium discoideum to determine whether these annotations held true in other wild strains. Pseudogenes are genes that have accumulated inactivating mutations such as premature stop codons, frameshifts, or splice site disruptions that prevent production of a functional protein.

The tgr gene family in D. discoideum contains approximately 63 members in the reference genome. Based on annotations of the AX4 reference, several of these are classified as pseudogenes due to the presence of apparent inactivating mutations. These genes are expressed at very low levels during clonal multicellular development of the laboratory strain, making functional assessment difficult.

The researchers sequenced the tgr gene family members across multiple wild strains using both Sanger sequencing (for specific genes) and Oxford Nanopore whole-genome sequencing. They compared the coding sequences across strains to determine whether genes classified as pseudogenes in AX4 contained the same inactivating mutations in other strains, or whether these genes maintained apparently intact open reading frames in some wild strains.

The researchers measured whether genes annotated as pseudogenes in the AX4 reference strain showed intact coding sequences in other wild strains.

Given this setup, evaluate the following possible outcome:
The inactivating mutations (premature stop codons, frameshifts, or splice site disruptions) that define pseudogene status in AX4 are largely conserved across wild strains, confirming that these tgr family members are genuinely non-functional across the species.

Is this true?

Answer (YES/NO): NO